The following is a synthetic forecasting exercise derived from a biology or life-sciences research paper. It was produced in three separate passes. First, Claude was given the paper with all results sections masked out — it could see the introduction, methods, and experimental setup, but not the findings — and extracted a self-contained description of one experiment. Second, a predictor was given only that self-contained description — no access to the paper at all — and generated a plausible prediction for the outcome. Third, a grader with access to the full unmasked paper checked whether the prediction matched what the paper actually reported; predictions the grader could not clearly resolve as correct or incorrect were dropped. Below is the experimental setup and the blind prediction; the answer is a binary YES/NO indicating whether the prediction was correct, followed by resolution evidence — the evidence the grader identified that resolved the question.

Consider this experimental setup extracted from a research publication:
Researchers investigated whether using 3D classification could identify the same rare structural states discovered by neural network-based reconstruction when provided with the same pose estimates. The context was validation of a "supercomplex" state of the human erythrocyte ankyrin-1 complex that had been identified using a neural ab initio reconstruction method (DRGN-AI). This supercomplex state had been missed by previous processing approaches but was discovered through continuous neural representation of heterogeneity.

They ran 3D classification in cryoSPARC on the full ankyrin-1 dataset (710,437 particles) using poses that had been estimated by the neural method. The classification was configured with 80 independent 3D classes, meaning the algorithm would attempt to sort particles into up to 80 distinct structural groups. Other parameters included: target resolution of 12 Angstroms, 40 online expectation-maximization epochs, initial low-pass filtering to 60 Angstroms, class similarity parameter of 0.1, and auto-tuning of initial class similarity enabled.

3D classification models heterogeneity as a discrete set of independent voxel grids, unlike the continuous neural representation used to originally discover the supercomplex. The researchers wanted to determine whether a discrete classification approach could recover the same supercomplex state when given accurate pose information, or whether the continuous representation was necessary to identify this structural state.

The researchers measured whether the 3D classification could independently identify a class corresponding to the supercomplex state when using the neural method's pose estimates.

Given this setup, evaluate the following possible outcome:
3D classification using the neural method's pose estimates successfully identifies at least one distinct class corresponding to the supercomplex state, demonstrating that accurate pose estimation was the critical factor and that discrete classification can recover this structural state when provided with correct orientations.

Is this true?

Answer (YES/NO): YES